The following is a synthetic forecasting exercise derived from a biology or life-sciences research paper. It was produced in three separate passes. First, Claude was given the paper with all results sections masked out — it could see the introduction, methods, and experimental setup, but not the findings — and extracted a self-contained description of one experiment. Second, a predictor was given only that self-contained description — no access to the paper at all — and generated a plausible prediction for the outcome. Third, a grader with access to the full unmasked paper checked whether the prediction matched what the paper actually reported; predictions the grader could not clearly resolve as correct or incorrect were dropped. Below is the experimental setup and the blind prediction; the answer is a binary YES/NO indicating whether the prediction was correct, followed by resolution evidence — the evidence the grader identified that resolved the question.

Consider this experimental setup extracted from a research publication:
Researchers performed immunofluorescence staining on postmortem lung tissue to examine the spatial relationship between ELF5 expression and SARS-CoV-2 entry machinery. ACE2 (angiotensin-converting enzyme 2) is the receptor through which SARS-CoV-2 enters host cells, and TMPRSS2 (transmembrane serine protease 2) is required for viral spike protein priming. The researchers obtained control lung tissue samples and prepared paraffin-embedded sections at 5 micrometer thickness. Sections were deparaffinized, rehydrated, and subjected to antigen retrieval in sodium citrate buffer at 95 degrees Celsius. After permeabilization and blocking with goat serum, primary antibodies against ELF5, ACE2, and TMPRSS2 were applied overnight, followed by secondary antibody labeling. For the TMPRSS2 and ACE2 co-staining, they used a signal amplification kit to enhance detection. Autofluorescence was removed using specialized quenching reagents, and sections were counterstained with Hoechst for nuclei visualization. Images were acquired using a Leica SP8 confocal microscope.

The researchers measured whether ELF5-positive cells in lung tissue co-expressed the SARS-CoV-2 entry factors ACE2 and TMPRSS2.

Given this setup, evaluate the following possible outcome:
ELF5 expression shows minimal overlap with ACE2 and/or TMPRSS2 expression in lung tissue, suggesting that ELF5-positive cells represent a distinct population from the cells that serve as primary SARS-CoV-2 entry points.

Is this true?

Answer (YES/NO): NO